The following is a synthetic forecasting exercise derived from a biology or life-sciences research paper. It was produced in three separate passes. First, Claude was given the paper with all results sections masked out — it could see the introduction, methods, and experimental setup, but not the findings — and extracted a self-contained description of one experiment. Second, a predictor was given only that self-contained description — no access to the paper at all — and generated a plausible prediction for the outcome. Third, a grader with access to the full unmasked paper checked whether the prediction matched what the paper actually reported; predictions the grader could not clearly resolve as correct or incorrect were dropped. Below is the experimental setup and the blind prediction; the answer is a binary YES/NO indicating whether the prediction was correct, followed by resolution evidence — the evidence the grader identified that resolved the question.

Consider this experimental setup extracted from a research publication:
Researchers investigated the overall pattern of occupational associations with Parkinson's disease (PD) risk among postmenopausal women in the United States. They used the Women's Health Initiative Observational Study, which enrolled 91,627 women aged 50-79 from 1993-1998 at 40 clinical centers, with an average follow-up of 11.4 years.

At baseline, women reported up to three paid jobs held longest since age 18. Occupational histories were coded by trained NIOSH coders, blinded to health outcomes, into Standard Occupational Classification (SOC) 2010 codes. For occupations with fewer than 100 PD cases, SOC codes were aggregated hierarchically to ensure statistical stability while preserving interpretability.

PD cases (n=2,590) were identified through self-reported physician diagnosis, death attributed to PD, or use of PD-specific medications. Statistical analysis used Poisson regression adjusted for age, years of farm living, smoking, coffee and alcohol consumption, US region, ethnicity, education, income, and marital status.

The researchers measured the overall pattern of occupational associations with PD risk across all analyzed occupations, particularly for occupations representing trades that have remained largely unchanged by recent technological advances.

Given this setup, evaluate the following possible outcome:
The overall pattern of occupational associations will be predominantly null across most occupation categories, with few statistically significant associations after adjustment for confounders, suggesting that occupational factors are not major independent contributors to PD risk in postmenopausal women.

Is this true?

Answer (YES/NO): YES